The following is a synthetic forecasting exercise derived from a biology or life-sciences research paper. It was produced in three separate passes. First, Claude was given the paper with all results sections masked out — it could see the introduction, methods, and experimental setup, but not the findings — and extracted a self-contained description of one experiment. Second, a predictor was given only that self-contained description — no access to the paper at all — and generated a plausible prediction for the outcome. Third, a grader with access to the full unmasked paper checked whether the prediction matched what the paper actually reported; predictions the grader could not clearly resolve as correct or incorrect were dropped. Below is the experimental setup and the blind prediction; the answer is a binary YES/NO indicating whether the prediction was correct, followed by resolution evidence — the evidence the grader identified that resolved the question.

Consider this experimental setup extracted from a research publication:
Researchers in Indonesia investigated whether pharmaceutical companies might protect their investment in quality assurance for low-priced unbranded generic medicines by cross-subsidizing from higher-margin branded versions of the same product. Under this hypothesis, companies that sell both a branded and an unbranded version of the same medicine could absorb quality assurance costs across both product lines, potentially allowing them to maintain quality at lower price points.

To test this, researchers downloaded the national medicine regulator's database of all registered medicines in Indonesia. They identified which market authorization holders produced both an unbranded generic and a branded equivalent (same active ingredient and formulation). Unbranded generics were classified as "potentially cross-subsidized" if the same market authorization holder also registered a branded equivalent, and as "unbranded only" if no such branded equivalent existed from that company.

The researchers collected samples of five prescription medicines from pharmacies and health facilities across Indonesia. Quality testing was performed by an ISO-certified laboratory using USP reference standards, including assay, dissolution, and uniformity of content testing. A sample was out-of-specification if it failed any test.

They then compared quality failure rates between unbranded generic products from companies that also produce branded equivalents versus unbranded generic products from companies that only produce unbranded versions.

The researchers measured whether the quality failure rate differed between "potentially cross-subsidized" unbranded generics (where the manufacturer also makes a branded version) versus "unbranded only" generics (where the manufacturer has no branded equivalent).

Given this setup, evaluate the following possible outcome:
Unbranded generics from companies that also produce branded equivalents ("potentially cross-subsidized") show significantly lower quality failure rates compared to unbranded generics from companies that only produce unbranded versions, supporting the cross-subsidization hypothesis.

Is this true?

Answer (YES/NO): NO